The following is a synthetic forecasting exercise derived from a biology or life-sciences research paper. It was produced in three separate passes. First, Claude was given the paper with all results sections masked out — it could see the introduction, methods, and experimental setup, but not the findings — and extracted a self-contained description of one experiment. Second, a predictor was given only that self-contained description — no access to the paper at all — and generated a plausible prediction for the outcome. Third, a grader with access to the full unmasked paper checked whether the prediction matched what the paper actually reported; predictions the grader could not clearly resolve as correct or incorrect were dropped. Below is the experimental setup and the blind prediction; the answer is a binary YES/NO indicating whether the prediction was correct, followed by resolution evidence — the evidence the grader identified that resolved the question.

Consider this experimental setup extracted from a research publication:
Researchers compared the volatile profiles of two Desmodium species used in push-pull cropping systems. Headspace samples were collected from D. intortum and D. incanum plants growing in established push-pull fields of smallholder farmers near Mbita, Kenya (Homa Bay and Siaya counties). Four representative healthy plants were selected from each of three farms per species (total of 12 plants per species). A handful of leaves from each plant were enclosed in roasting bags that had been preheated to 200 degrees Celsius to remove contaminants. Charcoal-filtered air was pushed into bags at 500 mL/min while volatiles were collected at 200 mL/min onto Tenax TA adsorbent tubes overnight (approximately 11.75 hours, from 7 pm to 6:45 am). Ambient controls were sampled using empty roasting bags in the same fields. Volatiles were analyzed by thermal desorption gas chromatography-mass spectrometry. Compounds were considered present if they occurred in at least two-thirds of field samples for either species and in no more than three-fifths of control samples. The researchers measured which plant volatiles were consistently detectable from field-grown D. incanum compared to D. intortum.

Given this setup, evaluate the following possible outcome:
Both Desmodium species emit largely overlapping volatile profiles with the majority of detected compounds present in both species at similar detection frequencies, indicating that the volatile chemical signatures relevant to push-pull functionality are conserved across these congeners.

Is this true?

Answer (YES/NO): NO